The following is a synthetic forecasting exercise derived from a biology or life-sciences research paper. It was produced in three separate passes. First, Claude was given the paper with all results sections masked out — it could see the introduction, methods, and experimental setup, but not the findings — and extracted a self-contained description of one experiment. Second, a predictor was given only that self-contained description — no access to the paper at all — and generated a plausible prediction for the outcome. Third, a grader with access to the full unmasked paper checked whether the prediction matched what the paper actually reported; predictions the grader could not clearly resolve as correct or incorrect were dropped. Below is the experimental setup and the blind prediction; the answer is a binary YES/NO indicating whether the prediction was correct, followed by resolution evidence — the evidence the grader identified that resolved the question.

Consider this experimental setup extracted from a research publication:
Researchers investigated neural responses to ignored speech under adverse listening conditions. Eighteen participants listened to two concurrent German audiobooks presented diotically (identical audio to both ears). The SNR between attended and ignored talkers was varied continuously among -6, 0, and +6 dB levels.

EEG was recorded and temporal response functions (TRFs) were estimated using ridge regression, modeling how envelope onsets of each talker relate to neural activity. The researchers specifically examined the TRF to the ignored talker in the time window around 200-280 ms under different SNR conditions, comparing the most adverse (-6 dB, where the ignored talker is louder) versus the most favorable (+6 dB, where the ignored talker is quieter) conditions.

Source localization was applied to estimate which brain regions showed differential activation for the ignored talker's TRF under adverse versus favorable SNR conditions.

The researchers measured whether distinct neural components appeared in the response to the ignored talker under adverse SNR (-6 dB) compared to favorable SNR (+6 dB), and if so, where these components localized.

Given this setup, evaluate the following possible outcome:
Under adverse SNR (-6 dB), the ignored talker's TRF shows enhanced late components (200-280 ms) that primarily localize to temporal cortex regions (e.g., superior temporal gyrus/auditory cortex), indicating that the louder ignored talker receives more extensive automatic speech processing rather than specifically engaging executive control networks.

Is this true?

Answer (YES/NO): NO